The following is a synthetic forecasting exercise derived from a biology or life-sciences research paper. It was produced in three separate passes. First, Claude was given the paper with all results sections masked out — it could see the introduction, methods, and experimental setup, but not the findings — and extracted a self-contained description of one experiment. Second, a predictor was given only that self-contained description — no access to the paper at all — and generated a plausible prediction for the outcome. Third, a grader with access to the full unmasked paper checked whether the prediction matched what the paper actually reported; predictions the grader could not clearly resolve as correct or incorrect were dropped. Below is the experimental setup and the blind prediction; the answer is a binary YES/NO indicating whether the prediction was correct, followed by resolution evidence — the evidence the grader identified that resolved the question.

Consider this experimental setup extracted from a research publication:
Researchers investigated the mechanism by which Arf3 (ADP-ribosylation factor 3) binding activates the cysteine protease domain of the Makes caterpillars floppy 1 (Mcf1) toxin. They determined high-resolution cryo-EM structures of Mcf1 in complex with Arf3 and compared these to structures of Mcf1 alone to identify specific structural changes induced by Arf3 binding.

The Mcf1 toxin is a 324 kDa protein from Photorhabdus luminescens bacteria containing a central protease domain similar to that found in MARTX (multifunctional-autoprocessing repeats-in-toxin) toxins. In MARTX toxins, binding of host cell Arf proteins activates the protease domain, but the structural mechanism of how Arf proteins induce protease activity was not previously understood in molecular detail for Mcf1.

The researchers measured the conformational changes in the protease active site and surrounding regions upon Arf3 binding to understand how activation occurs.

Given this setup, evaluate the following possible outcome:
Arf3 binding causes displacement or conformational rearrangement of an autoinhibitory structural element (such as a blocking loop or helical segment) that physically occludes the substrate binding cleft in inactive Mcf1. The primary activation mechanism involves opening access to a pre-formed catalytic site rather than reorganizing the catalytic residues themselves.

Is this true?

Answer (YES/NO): NO